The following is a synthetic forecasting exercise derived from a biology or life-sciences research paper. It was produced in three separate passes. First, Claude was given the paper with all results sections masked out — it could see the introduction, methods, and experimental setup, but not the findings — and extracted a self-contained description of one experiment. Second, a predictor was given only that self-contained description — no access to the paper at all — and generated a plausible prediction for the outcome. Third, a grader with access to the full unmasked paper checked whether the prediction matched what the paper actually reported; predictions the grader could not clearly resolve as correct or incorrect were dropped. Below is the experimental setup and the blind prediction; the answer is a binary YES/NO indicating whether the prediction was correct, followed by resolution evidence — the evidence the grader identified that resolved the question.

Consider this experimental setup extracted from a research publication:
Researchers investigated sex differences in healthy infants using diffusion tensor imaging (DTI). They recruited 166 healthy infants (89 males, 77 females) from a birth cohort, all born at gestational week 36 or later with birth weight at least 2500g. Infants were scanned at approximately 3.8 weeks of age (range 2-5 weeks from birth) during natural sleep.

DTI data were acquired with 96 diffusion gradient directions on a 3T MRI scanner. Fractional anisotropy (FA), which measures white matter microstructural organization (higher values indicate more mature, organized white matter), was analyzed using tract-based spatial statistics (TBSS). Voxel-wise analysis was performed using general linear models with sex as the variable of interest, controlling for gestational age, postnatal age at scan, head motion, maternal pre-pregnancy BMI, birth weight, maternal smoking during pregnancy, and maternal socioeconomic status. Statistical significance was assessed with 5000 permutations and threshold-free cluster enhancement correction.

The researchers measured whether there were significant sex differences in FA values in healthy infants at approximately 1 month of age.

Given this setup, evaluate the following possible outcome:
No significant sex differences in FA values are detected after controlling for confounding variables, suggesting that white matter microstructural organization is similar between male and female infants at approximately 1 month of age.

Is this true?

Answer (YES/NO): YES